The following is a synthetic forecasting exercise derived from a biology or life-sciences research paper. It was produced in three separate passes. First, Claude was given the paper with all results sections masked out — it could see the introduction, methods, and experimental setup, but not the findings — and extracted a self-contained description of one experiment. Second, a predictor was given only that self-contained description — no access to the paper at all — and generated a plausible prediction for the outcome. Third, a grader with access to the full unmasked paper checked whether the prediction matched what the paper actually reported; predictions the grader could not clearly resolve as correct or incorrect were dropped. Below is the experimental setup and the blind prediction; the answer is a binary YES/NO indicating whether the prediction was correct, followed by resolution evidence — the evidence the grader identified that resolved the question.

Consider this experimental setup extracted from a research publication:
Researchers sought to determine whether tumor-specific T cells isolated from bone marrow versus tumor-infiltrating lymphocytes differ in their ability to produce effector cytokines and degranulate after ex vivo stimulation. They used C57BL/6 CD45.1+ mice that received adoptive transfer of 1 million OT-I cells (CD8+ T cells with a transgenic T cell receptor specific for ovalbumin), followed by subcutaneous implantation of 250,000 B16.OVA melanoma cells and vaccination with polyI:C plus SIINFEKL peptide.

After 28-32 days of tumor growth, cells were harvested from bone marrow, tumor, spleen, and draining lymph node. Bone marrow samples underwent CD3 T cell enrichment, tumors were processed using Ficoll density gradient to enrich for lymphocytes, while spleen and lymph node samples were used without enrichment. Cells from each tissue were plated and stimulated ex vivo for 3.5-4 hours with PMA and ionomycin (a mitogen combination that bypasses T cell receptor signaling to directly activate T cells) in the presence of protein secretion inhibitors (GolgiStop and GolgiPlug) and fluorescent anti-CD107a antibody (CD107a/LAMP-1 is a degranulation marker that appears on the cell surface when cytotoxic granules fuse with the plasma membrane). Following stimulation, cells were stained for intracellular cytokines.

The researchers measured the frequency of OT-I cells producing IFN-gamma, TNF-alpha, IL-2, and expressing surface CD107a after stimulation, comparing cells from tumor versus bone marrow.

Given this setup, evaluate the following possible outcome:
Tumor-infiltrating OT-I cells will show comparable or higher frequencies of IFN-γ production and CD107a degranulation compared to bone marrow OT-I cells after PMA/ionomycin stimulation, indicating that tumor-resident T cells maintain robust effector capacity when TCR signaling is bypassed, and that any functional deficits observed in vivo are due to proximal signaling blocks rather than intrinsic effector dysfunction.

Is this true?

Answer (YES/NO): NO